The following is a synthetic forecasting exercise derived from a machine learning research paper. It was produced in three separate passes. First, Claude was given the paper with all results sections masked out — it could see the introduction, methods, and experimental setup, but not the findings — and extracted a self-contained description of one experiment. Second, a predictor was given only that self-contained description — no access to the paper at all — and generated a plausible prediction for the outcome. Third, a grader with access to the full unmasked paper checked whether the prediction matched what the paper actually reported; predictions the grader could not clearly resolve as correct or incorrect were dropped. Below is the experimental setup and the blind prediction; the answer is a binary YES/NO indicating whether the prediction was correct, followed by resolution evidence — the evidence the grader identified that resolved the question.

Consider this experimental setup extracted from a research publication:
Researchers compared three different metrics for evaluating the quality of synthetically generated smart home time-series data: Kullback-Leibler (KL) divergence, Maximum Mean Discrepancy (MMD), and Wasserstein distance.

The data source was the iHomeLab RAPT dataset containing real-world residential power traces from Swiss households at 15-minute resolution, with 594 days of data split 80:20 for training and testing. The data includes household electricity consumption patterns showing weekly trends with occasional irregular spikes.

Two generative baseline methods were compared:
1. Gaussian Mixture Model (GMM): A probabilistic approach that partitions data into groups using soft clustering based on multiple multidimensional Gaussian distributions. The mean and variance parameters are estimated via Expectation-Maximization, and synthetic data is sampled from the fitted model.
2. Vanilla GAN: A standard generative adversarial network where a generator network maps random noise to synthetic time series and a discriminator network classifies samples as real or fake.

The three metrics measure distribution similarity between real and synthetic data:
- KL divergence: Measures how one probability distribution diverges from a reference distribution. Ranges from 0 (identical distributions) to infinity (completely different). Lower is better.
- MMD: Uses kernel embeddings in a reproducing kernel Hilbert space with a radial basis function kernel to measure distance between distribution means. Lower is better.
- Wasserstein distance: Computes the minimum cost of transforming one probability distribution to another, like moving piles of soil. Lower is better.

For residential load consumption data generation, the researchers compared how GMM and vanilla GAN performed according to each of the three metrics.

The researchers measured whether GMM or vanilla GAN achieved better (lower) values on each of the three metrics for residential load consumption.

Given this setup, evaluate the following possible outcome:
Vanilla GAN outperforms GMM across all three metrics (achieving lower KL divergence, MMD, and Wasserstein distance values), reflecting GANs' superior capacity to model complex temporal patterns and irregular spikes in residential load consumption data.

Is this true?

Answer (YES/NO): YES